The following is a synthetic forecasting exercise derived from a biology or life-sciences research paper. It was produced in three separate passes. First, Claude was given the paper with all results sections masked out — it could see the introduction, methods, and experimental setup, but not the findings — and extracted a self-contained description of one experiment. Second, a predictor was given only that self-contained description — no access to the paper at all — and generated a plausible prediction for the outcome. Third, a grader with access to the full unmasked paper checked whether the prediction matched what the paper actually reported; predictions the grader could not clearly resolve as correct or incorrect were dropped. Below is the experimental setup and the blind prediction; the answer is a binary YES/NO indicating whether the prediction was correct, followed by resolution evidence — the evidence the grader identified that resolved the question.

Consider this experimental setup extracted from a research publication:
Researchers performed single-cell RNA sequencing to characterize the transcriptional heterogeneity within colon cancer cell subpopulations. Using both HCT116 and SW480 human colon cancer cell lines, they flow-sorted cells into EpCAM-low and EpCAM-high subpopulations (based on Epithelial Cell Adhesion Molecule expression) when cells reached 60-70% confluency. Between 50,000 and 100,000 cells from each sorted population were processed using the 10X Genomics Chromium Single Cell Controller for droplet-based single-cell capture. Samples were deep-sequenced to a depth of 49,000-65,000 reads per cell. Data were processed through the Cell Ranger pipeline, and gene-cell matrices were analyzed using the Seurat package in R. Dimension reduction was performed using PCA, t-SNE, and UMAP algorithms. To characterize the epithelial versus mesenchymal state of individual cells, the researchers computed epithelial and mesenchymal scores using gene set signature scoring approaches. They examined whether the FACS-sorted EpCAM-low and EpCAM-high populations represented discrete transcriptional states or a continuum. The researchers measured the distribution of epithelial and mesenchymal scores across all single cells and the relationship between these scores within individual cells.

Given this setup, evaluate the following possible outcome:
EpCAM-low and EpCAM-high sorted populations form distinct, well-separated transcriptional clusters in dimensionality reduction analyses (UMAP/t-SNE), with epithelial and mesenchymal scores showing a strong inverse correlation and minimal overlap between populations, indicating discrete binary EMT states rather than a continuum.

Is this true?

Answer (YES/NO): NO